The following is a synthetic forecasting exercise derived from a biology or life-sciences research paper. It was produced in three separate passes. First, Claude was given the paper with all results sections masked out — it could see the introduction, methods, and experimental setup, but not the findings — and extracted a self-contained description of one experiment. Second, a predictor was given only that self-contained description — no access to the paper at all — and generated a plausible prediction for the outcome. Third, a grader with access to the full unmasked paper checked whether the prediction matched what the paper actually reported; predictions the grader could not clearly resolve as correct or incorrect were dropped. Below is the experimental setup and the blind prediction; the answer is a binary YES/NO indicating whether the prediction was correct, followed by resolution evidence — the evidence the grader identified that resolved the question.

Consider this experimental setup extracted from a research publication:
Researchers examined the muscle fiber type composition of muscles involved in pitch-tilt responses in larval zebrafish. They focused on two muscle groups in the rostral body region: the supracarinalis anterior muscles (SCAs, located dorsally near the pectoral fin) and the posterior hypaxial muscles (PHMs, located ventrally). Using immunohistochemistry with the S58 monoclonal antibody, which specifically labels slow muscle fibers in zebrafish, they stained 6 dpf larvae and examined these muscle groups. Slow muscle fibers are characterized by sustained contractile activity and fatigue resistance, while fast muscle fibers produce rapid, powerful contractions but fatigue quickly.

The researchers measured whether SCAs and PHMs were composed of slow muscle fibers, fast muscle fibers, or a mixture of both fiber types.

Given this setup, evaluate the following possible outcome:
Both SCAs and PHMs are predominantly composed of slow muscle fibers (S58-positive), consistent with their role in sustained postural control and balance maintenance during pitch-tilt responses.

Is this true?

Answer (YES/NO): YES